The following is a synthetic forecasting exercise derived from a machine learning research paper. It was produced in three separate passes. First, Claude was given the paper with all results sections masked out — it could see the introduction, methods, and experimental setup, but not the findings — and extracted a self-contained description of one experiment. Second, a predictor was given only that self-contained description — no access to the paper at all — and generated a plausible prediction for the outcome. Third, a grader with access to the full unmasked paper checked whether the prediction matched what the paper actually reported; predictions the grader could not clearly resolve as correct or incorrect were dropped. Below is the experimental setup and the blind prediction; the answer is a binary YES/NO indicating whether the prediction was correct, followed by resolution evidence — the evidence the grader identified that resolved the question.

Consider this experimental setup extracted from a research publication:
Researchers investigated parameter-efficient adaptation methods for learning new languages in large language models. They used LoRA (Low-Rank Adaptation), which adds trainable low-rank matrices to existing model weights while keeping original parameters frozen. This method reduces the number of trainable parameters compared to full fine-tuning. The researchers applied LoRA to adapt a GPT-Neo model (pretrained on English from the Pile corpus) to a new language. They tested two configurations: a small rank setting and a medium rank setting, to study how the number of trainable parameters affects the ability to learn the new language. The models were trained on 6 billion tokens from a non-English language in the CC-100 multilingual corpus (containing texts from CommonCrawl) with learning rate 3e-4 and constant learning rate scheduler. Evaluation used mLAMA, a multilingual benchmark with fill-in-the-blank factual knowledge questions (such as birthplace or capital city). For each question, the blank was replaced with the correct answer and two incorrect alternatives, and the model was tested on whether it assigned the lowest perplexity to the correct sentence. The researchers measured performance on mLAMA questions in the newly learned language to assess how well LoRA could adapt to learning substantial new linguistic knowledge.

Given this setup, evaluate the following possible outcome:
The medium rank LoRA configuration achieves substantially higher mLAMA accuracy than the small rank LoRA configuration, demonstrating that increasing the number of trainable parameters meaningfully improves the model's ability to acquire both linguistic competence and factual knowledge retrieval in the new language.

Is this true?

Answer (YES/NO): NO